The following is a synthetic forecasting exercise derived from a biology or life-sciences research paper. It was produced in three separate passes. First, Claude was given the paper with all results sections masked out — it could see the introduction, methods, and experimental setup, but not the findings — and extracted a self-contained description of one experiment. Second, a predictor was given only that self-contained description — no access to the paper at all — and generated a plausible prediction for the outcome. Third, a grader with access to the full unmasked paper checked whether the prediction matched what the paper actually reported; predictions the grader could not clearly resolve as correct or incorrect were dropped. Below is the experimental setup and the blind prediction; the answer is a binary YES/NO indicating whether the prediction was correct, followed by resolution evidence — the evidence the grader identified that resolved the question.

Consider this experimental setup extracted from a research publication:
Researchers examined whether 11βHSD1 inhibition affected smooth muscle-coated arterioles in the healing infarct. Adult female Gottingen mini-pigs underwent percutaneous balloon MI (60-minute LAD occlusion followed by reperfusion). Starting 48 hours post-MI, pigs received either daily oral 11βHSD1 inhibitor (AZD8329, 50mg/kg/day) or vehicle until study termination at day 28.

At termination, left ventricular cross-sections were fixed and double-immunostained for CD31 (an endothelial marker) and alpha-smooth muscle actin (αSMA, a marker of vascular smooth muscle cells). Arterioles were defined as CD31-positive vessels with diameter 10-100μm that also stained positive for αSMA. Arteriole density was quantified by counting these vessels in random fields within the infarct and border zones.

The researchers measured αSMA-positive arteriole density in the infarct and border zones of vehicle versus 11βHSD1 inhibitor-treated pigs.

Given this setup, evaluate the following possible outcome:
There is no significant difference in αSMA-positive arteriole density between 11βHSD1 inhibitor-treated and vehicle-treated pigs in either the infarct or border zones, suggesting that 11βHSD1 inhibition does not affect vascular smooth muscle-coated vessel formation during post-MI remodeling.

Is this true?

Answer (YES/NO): YES